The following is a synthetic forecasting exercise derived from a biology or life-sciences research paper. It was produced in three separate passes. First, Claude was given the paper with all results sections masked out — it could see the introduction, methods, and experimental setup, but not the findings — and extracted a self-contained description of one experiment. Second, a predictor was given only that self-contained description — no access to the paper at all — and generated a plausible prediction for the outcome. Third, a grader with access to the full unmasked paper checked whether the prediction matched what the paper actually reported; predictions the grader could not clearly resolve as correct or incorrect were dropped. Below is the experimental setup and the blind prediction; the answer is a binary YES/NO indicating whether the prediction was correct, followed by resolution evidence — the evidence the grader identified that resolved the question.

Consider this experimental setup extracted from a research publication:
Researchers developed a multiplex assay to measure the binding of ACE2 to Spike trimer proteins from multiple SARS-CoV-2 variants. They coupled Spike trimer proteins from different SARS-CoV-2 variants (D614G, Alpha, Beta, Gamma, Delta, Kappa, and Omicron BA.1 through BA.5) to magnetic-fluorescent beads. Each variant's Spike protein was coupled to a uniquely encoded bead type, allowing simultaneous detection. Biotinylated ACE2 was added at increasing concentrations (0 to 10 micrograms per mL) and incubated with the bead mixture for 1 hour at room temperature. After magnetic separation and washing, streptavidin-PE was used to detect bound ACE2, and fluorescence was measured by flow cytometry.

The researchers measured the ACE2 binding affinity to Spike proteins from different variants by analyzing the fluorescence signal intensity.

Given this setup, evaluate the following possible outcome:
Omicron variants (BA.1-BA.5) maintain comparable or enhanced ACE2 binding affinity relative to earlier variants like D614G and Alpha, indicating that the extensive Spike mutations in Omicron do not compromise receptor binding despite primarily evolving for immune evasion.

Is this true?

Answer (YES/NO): NO